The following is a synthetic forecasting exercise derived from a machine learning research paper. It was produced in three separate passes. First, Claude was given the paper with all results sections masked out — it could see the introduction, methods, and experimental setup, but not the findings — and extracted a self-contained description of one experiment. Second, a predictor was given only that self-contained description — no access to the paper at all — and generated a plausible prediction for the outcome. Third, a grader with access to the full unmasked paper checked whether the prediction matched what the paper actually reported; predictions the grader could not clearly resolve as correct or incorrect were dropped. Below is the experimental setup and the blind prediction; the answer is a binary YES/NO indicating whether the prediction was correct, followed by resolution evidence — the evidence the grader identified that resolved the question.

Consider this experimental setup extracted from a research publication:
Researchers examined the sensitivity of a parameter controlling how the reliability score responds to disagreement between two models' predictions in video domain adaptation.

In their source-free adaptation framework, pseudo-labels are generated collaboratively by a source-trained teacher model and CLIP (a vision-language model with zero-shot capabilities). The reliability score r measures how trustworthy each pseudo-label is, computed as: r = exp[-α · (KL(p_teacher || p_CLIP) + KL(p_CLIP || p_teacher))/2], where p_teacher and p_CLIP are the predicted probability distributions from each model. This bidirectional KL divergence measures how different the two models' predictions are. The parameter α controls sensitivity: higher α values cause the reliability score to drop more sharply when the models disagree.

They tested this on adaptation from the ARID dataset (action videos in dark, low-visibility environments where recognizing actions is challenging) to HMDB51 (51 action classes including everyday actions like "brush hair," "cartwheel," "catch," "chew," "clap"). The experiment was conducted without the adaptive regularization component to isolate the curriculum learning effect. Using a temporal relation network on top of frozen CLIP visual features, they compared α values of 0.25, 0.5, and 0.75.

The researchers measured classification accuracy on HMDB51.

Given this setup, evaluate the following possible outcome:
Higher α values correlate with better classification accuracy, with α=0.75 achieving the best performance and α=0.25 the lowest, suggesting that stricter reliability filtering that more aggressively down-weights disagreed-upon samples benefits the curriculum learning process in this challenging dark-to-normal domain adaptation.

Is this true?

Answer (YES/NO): NO